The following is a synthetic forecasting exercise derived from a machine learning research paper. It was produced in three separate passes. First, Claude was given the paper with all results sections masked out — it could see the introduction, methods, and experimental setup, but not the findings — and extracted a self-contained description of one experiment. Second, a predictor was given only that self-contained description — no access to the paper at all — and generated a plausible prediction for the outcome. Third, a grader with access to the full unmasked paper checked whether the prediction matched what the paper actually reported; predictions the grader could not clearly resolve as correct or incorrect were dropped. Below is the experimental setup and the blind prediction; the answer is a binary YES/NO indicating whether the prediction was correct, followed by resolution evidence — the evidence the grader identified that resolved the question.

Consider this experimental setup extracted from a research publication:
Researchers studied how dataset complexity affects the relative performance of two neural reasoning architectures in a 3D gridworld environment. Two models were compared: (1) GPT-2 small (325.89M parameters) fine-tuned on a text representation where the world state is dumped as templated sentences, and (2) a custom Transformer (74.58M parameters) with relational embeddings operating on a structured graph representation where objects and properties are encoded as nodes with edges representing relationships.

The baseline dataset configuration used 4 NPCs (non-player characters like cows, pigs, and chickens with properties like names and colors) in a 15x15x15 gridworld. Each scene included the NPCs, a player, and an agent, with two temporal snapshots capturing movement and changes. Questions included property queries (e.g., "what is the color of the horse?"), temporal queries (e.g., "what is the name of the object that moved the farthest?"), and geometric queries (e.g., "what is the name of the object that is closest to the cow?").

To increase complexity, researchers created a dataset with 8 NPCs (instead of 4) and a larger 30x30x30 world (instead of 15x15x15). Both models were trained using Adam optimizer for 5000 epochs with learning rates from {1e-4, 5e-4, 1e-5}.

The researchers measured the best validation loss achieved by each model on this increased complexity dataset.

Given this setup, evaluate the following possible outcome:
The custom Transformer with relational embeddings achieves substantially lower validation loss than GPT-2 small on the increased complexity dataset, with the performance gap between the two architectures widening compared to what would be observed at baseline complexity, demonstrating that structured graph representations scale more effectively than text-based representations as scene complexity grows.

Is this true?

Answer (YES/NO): YES